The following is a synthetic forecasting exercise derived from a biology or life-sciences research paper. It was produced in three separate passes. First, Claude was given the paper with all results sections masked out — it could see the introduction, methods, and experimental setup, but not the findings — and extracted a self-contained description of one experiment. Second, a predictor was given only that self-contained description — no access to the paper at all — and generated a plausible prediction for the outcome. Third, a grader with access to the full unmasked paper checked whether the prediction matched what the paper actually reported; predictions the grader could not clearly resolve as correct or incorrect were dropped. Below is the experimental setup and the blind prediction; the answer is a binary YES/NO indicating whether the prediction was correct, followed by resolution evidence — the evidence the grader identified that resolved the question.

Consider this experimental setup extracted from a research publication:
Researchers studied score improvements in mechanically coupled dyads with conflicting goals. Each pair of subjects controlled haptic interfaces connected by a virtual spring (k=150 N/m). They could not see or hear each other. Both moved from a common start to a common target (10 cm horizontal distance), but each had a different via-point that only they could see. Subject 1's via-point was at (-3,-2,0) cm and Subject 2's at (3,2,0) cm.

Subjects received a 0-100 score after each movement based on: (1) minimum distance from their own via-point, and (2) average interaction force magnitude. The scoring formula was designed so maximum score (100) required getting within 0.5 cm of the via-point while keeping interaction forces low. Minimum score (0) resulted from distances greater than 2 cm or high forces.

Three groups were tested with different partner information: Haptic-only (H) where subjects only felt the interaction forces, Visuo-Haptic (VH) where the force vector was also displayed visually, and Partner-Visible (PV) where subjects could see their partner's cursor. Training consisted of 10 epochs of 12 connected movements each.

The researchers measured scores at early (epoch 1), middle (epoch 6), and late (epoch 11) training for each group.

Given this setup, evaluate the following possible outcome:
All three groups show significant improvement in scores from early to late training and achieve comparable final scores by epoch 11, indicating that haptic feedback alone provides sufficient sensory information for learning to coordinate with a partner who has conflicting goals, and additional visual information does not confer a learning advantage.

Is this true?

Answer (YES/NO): NO